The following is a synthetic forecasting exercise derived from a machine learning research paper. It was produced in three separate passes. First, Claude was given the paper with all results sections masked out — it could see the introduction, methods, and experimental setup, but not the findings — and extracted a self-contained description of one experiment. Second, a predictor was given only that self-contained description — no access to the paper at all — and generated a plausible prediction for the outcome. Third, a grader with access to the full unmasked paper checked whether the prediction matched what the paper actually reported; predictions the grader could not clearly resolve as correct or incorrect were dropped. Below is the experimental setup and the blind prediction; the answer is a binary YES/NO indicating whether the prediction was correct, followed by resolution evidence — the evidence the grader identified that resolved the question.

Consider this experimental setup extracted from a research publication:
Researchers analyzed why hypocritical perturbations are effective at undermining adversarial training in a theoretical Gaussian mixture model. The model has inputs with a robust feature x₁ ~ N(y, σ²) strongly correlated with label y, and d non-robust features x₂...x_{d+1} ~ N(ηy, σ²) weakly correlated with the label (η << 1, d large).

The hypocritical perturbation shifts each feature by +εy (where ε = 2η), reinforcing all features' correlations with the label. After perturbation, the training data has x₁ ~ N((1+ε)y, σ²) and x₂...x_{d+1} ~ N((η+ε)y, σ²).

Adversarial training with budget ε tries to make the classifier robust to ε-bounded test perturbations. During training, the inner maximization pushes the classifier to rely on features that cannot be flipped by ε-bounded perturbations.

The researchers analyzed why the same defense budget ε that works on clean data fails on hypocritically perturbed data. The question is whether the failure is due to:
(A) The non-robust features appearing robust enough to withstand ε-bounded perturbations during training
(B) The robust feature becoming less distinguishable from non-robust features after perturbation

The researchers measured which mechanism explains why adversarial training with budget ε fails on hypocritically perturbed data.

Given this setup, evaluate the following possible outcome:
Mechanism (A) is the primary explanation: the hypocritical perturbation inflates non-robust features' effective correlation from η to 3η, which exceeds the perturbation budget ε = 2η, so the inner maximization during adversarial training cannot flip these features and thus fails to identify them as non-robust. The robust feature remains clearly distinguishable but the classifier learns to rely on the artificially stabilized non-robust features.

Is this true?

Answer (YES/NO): YES